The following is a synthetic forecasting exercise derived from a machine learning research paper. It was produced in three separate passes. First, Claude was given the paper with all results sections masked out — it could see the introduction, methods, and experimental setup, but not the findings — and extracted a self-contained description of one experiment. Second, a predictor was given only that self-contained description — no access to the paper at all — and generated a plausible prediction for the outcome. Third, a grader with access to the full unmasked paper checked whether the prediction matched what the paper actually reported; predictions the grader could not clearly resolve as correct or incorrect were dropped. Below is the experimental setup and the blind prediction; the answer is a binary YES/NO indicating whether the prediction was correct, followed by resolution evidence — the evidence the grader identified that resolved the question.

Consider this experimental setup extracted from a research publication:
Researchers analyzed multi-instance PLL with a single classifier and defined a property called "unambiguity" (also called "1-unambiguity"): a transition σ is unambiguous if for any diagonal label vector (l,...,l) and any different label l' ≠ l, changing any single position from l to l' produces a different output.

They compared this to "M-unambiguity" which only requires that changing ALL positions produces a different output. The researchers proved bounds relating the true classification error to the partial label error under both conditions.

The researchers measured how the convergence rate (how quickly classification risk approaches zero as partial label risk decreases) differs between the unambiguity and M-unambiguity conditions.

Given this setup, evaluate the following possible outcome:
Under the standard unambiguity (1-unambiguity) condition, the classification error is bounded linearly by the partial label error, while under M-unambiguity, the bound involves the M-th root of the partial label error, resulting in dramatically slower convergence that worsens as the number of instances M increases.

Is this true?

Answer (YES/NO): YES